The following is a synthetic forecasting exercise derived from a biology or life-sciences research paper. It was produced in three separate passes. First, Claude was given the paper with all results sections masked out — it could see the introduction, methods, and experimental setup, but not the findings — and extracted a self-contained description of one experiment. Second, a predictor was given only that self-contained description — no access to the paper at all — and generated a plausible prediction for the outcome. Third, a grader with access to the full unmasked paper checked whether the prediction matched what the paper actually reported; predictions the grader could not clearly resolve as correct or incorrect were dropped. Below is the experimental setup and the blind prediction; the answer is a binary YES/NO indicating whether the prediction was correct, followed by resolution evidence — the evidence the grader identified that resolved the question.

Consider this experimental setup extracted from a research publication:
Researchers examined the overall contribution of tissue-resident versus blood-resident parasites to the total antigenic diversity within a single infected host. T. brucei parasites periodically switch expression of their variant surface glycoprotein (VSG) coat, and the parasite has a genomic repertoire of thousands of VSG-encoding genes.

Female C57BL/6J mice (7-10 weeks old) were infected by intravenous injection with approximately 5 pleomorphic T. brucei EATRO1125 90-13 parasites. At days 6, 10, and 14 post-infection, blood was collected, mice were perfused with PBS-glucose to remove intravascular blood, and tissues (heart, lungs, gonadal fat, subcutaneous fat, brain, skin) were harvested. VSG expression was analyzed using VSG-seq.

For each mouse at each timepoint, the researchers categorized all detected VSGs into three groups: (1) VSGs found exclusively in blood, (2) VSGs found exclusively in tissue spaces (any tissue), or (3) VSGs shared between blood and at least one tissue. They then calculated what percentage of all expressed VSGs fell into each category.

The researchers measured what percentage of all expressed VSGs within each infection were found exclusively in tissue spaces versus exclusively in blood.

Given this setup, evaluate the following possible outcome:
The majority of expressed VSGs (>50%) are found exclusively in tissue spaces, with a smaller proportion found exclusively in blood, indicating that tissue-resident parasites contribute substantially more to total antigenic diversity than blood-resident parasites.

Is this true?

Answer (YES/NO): YES